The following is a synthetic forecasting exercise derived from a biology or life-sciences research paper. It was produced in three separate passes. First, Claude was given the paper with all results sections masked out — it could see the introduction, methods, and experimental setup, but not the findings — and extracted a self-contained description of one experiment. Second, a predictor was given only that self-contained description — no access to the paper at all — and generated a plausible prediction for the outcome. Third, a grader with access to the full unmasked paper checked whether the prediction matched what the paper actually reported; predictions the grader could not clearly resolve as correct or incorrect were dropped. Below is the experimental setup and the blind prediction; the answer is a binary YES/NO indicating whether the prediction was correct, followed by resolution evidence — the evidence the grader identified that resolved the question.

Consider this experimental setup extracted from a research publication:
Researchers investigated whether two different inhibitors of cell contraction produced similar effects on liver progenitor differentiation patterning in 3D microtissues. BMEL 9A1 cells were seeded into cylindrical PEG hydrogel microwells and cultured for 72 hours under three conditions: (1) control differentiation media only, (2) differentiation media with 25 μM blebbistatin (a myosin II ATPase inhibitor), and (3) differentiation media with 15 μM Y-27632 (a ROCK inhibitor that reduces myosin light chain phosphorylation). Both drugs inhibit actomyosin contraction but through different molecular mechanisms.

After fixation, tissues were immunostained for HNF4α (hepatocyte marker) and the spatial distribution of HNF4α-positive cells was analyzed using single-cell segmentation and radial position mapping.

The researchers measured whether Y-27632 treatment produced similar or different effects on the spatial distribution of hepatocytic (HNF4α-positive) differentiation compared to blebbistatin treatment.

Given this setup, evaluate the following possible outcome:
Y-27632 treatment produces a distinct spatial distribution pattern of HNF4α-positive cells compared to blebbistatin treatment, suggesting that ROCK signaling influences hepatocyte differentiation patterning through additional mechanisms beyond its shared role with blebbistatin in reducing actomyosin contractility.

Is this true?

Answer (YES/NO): NO